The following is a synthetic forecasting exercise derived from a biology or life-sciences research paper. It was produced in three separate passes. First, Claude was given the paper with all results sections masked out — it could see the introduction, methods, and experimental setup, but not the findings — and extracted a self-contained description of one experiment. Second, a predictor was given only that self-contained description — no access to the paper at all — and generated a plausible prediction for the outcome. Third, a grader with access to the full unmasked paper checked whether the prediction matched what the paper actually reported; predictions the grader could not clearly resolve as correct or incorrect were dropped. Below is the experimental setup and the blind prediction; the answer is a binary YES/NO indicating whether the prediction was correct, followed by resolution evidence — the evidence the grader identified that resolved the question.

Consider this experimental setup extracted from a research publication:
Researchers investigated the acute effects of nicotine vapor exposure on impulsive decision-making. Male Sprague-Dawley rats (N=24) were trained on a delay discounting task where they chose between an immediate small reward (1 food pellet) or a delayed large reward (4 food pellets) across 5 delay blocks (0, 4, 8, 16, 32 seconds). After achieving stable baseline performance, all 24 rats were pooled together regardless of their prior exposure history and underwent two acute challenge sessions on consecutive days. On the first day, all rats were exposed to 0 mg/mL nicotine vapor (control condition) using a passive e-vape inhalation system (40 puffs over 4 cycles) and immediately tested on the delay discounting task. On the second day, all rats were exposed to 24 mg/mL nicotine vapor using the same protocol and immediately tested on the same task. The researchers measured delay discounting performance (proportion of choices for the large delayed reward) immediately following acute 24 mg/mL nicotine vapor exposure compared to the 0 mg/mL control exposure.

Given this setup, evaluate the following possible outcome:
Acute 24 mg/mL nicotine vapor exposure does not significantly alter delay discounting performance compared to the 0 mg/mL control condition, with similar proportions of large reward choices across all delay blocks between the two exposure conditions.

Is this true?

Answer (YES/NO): NO